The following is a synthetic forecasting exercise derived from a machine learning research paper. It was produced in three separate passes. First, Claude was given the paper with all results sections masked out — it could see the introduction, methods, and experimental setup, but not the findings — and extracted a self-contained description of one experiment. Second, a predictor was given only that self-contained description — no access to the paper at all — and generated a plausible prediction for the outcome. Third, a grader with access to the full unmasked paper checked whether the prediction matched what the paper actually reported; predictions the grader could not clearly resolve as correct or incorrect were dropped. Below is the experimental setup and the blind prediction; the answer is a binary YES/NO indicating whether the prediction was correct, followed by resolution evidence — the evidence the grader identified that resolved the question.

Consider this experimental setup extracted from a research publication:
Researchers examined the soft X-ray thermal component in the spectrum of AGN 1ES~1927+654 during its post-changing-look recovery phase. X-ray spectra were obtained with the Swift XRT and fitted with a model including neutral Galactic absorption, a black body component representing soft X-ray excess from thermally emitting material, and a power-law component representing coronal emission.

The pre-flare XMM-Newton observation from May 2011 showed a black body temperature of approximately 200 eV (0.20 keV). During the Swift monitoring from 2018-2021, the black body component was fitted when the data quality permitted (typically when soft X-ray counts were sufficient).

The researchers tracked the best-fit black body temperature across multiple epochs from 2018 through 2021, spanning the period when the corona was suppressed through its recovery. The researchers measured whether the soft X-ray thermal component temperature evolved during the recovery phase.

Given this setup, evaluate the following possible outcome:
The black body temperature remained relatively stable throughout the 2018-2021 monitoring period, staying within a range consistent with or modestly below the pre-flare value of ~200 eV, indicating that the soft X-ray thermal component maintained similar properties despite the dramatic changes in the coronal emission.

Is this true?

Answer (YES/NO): YES